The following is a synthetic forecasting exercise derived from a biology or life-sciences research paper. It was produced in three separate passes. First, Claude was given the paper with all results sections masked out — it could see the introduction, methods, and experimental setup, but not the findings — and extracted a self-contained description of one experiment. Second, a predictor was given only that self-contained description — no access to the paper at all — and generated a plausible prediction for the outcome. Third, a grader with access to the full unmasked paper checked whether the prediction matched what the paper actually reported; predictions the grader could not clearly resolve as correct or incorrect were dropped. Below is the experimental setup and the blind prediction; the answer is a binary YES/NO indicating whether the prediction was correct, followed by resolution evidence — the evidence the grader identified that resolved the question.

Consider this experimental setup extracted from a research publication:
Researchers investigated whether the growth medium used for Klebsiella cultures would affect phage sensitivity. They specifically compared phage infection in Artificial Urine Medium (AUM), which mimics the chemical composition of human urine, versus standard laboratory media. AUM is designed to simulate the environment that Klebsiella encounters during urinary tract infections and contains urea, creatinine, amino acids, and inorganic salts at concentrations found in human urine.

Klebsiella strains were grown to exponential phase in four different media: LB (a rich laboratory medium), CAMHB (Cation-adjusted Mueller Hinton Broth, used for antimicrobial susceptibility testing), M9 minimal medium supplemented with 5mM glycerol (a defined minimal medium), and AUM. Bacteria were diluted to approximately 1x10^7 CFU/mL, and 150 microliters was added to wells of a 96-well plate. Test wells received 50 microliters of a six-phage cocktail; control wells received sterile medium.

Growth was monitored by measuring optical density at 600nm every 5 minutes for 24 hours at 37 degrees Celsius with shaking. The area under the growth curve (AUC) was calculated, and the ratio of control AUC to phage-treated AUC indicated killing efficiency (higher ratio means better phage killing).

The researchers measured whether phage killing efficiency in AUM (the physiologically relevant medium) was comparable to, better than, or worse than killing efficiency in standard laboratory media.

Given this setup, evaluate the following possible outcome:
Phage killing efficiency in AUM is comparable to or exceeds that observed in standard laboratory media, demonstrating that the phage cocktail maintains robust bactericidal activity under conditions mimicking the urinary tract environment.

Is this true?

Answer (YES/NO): NO